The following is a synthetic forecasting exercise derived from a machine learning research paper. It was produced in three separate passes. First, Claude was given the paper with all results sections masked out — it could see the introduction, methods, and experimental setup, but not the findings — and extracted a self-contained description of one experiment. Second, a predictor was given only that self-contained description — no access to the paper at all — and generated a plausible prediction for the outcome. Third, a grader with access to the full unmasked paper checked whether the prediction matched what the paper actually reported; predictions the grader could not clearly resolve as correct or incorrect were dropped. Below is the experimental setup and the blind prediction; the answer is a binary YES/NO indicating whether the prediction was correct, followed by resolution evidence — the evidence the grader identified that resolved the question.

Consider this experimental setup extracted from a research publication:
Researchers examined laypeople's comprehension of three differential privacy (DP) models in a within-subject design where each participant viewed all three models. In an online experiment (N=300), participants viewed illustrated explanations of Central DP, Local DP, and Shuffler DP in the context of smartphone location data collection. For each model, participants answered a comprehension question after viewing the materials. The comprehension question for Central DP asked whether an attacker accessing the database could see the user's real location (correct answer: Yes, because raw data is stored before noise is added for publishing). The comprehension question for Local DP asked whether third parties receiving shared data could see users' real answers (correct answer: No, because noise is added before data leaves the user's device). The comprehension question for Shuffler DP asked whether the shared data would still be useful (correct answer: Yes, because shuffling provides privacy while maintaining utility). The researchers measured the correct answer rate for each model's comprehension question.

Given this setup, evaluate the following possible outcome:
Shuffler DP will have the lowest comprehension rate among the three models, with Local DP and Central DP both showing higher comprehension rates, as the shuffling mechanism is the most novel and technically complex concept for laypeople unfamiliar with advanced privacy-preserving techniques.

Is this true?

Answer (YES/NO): NO